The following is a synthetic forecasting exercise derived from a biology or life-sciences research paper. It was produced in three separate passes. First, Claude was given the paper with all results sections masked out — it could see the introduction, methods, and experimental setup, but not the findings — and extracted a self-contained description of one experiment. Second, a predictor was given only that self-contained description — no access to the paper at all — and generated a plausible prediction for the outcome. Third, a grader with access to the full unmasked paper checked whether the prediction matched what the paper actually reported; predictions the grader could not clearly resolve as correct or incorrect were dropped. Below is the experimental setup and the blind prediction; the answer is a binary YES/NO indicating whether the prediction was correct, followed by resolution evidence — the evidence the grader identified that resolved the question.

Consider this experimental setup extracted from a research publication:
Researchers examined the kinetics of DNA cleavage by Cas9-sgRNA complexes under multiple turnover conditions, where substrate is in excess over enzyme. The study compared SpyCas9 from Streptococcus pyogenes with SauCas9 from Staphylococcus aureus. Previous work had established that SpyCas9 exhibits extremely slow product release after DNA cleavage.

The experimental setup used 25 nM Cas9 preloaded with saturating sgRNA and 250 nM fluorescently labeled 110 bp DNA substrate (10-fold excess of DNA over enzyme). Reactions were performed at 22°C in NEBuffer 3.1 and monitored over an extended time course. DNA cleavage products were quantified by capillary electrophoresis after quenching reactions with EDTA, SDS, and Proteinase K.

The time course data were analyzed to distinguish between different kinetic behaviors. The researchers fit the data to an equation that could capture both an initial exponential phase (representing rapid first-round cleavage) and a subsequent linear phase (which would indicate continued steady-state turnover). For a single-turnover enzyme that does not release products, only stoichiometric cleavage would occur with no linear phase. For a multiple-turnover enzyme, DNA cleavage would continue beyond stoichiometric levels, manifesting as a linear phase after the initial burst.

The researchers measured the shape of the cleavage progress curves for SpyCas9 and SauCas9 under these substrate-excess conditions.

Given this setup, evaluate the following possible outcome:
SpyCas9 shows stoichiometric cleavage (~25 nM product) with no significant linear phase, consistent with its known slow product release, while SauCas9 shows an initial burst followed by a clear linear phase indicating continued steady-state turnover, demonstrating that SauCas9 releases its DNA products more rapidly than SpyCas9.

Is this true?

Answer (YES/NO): NO